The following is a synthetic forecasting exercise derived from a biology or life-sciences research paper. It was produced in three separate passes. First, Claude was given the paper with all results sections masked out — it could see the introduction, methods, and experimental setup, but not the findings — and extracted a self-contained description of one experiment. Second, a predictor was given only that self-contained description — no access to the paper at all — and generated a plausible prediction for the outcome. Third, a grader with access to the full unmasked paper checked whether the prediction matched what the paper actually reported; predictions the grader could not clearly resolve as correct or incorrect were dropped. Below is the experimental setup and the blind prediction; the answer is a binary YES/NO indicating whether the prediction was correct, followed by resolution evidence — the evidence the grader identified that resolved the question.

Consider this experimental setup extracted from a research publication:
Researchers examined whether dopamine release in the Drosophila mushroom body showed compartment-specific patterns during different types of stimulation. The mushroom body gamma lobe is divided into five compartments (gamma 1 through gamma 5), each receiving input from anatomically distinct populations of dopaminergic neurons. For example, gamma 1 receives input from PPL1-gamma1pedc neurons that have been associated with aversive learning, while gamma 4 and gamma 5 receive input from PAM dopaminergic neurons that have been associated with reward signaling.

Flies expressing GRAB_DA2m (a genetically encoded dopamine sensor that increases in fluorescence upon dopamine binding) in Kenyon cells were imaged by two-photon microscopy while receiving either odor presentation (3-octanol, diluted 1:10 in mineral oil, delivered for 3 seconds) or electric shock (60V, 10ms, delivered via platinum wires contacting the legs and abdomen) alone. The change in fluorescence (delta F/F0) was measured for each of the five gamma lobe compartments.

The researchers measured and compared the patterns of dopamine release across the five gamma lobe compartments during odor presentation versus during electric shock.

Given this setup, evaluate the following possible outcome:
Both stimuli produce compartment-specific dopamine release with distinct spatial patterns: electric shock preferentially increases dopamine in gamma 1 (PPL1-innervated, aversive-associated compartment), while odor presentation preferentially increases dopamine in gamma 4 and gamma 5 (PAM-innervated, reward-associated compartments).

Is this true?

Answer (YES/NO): NO